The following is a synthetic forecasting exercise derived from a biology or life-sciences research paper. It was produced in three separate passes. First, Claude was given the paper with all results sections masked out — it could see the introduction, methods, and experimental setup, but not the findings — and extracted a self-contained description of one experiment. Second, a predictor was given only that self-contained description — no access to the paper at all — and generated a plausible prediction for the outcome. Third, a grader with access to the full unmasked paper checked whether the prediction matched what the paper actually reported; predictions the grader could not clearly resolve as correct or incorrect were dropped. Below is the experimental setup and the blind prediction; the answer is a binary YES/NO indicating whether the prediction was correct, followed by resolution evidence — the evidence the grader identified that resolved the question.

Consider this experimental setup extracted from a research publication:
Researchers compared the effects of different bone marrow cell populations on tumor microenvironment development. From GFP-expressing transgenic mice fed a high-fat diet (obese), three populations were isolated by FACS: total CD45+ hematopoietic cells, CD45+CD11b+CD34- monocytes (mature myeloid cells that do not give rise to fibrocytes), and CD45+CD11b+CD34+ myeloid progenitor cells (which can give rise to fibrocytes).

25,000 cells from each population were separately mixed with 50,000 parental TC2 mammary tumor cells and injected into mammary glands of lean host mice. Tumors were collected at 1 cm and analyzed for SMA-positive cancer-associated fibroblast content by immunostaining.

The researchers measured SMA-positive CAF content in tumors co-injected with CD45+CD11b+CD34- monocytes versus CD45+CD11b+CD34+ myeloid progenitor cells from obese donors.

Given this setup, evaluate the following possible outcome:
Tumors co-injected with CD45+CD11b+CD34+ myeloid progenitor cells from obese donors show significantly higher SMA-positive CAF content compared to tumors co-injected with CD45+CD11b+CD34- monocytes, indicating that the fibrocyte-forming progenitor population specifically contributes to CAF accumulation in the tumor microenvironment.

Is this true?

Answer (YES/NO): NO